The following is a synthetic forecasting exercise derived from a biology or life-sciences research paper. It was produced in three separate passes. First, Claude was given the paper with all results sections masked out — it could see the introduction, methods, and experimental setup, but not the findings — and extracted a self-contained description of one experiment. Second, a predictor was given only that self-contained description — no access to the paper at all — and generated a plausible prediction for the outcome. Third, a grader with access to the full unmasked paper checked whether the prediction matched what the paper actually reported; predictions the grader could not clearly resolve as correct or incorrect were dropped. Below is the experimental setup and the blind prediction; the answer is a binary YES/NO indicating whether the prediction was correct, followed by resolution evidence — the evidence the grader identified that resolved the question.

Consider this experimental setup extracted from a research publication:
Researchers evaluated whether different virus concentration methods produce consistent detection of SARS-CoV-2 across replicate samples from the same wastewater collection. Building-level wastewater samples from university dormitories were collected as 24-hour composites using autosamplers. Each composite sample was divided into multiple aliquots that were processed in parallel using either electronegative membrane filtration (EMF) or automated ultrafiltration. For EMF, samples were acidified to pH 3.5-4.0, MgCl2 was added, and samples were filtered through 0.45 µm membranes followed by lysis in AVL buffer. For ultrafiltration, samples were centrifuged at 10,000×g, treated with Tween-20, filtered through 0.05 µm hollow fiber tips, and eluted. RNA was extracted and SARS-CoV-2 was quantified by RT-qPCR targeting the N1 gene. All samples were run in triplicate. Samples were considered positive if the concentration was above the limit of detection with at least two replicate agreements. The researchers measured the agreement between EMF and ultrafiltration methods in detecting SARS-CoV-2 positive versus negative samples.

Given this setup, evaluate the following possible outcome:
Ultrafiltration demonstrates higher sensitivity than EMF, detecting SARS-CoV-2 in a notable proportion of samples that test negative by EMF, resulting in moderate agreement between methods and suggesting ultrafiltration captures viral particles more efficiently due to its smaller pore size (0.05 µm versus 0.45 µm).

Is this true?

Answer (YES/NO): YES